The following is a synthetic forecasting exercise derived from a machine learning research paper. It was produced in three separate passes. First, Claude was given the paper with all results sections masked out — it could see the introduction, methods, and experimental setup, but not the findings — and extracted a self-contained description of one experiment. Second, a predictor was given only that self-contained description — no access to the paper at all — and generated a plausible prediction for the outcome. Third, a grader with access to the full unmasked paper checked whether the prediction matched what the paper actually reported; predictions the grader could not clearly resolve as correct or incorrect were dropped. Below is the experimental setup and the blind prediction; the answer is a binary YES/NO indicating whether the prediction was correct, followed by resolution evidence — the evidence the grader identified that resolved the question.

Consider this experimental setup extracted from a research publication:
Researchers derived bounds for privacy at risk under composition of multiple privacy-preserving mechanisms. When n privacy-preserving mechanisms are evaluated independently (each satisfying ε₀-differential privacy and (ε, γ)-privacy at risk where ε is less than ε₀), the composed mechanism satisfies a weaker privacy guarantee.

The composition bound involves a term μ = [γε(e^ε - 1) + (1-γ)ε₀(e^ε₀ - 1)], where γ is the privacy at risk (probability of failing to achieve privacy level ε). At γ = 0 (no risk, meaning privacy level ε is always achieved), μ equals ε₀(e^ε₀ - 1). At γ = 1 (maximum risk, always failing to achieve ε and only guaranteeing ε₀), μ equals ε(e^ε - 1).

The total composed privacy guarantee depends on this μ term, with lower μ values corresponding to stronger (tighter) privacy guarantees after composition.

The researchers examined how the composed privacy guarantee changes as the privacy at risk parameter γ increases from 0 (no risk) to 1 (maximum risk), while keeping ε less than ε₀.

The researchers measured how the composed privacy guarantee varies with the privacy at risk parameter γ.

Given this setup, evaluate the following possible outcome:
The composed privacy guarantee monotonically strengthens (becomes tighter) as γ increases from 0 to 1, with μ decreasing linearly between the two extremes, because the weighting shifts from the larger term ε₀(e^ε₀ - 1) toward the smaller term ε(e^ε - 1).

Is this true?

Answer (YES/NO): YES